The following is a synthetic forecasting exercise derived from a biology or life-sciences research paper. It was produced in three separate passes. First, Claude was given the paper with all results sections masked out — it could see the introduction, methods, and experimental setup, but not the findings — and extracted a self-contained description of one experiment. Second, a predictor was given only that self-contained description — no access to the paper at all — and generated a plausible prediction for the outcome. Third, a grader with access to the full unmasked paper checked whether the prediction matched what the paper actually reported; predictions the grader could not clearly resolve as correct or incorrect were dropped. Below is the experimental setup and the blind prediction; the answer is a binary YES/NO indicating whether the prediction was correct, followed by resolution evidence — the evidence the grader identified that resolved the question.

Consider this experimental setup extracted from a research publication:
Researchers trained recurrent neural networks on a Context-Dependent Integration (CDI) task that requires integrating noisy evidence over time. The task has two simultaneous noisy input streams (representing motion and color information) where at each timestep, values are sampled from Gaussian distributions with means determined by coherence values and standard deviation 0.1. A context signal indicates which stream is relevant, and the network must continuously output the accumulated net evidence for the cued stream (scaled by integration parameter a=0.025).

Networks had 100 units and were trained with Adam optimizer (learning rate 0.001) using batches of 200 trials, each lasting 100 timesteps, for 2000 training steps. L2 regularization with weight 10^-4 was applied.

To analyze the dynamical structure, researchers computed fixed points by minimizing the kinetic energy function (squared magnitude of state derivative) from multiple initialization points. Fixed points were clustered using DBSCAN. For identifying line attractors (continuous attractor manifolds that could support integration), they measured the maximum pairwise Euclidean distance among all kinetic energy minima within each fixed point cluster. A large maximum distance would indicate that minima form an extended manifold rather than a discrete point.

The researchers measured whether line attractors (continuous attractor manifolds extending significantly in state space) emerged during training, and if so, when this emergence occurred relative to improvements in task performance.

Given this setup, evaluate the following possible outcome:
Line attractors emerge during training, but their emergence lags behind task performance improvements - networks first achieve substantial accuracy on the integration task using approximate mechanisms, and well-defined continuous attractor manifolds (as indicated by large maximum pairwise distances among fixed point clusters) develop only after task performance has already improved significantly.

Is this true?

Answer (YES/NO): NO